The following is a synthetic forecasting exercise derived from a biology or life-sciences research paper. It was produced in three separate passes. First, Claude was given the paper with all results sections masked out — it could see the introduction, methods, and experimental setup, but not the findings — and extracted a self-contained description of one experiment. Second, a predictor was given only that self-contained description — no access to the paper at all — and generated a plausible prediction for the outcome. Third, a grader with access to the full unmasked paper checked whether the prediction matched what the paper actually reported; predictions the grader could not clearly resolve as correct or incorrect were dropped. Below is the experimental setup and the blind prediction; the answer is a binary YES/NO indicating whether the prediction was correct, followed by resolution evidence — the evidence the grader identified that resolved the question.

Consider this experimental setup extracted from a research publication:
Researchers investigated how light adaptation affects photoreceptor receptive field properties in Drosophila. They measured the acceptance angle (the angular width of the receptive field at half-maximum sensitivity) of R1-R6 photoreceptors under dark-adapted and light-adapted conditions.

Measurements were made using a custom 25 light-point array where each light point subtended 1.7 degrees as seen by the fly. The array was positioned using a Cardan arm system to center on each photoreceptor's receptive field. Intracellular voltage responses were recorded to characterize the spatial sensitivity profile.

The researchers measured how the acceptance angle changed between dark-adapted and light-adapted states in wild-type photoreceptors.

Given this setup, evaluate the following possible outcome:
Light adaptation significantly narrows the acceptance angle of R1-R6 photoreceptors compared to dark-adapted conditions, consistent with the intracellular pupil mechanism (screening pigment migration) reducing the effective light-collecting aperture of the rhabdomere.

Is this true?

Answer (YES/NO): YES